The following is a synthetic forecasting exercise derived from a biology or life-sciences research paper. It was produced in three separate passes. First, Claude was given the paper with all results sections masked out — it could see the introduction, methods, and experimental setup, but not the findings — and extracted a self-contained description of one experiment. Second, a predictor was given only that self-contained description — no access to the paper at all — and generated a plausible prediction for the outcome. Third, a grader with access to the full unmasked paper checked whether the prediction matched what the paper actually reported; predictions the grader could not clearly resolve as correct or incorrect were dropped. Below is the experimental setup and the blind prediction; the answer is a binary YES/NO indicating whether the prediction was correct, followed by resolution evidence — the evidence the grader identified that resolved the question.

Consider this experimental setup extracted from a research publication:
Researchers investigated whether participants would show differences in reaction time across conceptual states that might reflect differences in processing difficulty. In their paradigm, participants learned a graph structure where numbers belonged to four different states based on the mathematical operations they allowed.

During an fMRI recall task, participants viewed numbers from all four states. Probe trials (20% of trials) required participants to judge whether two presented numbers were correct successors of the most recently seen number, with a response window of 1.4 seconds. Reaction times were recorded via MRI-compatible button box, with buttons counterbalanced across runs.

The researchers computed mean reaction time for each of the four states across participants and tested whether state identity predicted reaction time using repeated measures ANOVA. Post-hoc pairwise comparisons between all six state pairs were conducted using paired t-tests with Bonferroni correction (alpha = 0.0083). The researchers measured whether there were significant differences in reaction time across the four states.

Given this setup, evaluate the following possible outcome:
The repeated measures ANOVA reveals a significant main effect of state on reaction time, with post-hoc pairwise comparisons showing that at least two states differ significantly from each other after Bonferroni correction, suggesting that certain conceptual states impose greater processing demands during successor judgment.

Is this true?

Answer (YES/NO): YES